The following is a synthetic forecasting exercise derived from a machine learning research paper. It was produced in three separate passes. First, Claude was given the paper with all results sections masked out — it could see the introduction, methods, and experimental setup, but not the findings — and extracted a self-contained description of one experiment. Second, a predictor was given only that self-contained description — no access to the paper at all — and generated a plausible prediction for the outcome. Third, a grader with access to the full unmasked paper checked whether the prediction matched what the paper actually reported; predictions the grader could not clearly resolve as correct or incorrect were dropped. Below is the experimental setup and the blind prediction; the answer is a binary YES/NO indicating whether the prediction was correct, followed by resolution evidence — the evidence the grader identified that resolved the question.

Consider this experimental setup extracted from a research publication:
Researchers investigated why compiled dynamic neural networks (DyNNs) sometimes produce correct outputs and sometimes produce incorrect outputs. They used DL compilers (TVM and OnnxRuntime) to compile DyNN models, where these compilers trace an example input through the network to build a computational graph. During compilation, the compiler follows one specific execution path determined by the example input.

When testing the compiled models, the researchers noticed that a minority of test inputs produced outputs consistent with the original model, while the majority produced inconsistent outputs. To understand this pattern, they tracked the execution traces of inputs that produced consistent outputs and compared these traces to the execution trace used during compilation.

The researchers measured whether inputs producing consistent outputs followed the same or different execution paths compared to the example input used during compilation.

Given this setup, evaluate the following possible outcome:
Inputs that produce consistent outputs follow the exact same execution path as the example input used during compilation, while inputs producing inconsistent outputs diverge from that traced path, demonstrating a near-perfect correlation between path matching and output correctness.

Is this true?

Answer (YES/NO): YES